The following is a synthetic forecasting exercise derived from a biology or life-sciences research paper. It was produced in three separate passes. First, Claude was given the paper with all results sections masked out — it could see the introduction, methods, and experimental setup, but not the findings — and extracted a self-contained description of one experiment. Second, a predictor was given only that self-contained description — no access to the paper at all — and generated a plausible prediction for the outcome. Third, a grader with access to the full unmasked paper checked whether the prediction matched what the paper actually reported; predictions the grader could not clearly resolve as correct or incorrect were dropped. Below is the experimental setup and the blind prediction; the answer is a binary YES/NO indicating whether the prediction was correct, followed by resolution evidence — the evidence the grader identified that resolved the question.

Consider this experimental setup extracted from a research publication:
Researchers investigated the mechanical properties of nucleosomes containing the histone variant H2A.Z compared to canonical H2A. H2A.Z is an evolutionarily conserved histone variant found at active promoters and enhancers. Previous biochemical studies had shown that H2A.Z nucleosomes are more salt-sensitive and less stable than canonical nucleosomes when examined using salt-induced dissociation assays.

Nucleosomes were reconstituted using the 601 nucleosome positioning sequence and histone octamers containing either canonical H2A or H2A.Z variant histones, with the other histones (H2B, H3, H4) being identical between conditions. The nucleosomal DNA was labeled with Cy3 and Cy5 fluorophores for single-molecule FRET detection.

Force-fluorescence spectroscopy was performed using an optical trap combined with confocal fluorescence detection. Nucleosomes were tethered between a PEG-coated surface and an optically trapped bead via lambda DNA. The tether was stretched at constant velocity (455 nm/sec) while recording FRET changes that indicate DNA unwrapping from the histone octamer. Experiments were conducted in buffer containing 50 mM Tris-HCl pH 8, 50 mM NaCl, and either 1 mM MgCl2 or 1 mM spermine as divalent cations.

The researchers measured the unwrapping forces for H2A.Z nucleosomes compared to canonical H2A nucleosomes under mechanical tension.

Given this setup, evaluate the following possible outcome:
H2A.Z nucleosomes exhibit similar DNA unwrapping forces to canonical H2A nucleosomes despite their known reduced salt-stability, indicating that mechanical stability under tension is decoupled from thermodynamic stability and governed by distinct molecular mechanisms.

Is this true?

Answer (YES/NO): YES